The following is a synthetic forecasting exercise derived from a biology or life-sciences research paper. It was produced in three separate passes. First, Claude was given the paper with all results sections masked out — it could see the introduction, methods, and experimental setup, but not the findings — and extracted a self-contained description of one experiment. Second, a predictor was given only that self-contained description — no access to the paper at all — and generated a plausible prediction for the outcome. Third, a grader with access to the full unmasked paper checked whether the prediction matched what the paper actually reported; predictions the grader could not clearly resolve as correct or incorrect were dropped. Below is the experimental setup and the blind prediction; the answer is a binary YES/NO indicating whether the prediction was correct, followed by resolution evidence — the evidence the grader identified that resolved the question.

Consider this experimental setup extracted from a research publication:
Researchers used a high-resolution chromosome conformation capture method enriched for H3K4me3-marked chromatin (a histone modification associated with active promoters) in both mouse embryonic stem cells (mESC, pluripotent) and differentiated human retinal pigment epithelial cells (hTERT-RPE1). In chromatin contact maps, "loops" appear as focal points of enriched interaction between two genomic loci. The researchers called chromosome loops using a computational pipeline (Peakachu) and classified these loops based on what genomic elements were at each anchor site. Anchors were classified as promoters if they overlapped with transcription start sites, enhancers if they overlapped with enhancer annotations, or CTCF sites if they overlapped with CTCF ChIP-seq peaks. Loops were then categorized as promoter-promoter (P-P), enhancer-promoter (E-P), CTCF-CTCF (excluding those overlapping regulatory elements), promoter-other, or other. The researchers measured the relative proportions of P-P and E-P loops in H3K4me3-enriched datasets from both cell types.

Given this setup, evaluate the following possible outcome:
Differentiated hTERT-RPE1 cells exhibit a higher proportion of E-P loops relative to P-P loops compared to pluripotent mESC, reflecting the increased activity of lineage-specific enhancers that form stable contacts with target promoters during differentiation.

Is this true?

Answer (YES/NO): YES